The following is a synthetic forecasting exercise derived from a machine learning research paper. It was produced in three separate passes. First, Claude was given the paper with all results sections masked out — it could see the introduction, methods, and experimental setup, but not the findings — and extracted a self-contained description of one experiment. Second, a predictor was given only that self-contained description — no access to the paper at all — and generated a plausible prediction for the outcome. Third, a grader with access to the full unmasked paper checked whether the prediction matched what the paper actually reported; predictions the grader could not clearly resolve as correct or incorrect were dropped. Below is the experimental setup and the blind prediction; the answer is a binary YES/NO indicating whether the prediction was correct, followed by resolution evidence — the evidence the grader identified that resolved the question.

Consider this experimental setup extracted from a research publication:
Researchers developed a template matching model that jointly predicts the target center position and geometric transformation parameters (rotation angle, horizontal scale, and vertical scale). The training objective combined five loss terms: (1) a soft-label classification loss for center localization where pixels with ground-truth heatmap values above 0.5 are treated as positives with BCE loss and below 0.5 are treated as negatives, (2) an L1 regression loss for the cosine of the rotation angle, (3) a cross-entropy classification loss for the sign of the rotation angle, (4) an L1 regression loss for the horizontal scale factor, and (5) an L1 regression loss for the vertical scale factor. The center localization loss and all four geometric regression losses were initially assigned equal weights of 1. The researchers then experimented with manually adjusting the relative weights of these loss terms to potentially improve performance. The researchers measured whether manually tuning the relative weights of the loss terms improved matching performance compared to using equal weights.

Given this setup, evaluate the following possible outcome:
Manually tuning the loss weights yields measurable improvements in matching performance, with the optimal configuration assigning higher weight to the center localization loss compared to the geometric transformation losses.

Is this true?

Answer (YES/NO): NO